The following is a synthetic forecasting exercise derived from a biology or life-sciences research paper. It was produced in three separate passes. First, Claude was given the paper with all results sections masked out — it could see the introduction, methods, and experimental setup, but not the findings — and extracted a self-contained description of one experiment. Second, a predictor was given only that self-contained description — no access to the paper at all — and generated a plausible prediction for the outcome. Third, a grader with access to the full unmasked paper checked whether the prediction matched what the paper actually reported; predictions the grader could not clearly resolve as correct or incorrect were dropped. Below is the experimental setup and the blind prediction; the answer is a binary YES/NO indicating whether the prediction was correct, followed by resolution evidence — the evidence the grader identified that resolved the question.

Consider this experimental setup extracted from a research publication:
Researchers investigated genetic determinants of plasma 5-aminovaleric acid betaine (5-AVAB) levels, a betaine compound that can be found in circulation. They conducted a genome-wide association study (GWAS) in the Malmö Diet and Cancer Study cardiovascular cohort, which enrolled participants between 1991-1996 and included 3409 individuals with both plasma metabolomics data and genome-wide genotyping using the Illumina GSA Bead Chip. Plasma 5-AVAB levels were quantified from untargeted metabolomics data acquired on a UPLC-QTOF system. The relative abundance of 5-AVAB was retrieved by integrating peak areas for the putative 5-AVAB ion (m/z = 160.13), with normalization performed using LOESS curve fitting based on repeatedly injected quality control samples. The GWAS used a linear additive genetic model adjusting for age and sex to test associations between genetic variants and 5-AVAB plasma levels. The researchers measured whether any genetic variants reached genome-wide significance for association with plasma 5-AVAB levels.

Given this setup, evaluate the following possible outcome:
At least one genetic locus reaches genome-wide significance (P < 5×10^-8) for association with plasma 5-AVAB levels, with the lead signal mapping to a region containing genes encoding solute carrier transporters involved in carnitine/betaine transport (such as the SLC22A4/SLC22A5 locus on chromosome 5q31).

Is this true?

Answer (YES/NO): YES